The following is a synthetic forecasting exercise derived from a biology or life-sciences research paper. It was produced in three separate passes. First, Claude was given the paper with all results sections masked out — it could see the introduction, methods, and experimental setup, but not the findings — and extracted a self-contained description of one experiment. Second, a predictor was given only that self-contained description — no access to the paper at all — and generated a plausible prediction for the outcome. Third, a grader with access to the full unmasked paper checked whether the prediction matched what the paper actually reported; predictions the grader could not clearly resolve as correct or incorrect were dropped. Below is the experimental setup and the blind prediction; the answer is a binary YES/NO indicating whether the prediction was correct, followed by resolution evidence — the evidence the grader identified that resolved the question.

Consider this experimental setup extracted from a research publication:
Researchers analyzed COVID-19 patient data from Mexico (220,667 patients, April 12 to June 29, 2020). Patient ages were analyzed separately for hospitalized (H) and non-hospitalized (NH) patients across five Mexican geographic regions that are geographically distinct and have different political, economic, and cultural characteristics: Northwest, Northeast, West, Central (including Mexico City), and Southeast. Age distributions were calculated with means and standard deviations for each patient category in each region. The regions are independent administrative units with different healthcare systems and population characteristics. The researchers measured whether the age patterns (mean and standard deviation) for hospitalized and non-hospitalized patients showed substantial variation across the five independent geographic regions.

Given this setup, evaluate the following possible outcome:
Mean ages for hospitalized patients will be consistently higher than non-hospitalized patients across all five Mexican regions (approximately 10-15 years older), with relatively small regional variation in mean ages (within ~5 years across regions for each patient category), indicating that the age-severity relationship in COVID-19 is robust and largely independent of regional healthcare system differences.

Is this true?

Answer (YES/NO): YES